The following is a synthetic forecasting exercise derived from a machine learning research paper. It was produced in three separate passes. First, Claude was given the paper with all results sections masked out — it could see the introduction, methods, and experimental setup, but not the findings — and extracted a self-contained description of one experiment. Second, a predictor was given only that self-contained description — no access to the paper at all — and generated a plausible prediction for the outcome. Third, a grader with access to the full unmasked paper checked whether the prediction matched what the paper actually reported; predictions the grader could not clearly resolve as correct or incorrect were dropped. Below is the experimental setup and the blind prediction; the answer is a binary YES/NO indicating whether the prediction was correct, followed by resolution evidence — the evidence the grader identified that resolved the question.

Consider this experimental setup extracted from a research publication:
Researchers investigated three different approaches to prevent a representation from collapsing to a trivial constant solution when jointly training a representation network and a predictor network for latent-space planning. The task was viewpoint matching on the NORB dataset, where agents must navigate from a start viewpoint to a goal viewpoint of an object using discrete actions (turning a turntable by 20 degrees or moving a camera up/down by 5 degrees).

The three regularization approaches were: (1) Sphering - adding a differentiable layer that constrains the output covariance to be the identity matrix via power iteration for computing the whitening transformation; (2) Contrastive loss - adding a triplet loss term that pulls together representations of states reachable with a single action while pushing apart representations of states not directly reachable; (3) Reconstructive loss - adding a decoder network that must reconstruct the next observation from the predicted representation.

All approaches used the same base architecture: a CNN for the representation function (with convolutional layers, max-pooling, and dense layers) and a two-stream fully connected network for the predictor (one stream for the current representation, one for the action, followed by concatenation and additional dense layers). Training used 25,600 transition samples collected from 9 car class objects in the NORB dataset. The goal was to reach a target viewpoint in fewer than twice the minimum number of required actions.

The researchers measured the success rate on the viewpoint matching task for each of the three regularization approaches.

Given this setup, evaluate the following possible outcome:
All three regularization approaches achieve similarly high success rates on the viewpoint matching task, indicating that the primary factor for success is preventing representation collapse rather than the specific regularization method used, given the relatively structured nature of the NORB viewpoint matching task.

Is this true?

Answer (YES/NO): NO